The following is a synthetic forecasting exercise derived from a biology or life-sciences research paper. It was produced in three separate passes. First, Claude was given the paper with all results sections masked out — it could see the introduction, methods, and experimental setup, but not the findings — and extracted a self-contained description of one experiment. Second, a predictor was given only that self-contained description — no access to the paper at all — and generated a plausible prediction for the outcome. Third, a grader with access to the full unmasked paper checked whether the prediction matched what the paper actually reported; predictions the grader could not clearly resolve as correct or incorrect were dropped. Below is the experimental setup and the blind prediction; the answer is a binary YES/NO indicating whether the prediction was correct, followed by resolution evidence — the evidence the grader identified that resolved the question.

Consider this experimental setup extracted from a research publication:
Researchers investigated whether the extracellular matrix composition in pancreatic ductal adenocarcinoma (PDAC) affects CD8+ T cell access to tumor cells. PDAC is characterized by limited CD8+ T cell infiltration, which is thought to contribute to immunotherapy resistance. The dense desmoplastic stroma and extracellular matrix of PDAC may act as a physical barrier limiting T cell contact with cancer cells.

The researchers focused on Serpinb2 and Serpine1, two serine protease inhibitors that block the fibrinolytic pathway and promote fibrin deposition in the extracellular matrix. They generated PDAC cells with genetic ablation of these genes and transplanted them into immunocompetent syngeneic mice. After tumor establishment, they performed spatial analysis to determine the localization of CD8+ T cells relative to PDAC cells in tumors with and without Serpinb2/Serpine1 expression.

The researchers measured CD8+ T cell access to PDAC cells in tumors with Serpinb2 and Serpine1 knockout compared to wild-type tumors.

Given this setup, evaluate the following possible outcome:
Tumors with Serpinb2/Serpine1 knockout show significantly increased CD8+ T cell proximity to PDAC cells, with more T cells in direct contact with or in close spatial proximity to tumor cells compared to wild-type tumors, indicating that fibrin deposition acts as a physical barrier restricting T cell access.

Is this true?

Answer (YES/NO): YES